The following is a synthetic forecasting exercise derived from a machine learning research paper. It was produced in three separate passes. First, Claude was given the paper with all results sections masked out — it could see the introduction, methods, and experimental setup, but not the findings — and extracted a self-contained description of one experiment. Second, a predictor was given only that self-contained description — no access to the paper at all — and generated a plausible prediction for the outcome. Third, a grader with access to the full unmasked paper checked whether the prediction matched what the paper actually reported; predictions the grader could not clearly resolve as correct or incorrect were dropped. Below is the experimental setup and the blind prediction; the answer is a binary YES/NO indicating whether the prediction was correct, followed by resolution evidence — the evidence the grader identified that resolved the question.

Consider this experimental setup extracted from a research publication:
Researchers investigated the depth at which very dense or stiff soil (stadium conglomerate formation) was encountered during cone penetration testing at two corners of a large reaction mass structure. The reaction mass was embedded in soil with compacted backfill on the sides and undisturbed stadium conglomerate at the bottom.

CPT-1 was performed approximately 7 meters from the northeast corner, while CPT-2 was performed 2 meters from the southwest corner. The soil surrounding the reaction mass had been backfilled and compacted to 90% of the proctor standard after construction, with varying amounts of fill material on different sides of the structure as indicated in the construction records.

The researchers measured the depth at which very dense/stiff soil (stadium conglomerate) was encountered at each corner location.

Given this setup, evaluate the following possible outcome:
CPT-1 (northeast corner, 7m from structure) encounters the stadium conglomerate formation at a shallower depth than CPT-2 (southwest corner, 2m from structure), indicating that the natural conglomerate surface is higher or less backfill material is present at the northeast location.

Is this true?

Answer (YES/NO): NO